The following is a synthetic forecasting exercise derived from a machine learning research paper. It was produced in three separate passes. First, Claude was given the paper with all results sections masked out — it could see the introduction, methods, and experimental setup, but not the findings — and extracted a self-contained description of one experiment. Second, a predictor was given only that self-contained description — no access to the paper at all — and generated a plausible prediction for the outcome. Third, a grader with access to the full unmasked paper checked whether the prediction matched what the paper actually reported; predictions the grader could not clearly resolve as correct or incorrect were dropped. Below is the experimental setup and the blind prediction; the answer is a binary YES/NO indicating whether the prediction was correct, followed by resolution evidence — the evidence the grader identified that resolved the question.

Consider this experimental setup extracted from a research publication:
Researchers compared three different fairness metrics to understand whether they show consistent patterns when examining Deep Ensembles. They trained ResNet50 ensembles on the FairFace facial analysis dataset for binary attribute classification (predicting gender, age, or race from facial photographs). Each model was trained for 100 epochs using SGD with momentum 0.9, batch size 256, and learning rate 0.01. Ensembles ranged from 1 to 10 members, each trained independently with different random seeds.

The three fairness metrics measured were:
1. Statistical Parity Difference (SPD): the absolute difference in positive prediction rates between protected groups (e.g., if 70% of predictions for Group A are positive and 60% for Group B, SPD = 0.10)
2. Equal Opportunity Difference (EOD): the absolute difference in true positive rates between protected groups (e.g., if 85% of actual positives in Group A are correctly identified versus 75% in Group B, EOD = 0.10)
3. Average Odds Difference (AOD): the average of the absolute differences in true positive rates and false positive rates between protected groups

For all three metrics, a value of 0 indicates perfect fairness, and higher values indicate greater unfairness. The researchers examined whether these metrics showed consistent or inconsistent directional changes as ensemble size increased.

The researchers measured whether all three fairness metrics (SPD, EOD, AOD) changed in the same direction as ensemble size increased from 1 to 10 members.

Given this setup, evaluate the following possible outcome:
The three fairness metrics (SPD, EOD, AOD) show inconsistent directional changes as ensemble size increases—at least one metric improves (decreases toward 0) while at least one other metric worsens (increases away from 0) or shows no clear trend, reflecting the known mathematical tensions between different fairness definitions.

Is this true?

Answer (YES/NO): NO